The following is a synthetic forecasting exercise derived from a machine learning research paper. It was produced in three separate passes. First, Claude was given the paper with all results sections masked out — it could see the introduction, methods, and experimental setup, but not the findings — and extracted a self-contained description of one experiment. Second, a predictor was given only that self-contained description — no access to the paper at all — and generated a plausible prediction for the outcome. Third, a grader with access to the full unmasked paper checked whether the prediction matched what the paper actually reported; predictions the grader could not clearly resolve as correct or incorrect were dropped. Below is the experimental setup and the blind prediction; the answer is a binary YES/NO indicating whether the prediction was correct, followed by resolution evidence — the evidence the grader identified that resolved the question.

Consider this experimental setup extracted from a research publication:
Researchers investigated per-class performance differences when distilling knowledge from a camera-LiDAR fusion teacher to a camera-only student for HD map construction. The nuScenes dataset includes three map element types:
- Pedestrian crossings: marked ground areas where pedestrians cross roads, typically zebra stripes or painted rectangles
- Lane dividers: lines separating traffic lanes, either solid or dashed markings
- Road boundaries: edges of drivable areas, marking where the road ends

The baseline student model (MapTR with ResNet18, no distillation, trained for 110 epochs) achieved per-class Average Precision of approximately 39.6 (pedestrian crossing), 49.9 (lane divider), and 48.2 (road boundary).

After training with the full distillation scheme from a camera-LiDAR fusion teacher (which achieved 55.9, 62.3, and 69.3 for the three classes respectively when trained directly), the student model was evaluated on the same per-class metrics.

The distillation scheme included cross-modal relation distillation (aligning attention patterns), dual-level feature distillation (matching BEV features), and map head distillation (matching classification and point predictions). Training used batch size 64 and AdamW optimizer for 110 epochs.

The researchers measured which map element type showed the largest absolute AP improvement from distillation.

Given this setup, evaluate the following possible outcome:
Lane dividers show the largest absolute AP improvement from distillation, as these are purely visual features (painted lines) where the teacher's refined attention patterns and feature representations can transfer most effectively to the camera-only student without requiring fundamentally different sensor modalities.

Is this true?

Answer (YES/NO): NO